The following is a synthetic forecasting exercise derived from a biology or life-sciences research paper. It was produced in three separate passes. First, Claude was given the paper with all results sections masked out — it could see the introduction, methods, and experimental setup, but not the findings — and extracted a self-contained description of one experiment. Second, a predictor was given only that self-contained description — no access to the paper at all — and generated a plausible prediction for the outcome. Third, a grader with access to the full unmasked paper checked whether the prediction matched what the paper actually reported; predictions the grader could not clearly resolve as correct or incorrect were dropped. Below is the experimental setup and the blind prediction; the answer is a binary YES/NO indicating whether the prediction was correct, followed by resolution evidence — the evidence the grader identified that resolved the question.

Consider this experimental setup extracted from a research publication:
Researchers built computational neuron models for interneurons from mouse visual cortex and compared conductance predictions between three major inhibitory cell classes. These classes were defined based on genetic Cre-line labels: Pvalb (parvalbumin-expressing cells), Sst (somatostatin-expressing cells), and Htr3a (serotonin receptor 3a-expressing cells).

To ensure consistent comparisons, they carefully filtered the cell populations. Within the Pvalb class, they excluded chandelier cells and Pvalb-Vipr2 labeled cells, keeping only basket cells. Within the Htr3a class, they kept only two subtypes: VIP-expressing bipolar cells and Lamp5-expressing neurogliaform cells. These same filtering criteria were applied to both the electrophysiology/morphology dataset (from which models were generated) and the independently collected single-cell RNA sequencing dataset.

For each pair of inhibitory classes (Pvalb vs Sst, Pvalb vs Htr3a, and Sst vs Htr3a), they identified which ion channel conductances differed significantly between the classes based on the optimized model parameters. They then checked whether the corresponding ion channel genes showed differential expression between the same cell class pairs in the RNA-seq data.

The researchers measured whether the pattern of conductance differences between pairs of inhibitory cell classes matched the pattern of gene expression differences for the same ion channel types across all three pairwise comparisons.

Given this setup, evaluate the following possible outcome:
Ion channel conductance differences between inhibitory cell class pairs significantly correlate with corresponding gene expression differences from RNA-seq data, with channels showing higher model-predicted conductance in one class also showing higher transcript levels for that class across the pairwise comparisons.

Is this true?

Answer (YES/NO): YES